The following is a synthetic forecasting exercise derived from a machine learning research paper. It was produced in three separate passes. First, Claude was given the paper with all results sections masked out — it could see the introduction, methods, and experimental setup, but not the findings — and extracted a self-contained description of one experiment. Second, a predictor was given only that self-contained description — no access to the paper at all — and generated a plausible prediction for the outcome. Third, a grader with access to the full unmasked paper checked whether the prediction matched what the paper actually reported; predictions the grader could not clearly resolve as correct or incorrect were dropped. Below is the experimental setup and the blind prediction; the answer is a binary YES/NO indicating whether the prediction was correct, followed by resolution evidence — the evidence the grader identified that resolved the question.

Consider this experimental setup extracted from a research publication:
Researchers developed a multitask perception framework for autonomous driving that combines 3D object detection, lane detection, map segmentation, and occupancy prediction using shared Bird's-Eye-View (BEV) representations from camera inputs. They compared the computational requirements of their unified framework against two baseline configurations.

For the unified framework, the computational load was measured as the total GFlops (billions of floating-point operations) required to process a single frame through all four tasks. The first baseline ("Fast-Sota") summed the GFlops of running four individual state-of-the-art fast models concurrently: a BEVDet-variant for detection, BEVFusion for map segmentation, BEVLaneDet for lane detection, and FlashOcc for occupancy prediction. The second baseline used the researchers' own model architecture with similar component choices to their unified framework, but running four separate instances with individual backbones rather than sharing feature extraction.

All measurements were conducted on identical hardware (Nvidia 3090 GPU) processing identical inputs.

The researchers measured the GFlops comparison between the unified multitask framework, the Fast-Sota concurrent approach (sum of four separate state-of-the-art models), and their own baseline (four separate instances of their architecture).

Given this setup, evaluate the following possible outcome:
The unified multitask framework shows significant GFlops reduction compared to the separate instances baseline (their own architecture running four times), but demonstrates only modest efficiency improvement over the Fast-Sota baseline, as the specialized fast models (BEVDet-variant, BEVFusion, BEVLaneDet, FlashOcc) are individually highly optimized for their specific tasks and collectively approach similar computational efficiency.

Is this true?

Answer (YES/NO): NO